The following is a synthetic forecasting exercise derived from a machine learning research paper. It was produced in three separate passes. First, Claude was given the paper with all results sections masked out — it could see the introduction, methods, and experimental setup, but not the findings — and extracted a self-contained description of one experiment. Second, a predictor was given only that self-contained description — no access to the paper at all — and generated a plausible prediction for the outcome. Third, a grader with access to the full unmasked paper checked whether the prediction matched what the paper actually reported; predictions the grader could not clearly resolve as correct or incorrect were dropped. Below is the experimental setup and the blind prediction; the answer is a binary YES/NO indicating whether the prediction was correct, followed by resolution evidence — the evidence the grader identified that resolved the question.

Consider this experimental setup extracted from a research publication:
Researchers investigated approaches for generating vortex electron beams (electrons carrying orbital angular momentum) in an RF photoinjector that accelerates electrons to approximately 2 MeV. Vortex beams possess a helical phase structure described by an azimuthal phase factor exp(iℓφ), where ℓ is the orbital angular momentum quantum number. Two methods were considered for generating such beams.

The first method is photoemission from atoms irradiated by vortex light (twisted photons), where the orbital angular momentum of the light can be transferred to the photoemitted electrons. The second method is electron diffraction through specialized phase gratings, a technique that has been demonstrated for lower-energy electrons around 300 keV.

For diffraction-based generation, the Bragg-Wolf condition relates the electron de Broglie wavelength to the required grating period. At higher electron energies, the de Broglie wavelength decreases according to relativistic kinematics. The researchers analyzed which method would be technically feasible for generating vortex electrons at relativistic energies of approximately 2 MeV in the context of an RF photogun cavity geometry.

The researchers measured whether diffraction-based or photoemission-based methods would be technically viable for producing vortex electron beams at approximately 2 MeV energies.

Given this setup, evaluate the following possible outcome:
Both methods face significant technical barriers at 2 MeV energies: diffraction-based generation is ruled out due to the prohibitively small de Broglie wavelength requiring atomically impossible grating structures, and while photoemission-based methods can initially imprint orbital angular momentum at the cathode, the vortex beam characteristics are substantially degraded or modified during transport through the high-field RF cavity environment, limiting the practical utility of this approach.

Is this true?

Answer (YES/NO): NO